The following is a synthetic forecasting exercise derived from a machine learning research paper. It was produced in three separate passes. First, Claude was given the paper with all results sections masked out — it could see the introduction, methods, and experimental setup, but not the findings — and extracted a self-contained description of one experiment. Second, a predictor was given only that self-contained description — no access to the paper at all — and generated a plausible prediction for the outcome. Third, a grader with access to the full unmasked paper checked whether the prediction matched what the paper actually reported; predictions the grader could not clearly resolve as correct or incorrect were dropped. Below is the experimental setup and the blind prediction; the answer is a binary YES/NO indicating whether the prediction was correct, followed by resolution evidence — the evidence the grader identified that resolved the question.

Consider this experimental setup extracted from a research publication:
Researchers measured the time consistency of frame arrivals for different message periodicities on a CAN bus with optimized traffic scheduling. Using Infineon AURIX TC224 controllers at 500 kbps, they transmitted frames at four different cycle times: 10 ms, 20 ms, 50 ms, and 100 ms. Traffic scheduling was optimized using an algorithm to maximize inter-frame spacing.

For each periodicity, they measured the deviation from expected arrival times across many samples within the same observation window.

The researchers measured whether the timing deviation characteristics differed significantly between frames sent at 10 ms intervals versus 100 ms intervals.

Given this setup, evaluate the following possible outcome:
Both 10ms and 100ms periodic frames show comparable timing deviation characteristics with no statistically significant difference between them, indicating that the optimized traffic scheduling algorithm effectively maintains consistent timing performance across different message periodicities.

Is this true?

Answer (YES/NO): YES